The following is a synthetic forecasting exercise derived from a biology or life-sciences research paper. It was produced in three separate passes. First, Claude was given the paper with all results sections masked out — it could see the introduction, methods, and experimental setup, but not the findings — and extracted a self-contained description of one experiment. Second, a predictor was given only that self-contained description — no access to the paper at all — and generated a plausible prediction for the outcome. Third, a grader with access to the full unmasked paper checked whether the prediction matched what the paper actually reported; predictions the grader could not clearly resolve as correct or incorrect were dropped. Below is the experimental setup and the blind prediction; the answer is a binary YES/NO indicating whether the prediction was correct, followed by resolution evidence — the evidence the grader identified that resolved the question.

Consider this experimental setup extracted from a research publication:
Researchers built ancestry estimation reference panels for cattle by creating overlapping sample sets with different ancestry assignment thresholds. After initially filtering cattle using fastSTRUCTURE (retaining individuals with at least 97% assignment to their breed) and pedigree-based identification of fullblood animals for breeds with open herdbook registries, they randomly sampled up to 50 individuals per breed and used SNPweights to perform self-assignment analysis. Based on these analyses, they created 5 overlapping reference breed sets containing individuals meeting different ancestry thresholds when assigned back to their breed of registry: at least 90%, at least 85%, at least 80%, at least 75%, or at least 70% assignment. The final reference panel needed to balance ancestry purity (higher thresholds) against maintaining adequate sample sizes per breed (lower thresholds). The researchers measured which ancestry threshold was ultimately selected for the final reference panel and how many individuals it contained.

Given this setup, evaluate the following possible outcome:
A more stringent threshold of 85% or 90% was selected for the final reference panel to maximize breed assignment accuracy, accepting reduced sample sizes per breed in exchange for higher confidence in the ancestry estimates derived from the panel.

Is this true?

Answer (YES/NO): NO